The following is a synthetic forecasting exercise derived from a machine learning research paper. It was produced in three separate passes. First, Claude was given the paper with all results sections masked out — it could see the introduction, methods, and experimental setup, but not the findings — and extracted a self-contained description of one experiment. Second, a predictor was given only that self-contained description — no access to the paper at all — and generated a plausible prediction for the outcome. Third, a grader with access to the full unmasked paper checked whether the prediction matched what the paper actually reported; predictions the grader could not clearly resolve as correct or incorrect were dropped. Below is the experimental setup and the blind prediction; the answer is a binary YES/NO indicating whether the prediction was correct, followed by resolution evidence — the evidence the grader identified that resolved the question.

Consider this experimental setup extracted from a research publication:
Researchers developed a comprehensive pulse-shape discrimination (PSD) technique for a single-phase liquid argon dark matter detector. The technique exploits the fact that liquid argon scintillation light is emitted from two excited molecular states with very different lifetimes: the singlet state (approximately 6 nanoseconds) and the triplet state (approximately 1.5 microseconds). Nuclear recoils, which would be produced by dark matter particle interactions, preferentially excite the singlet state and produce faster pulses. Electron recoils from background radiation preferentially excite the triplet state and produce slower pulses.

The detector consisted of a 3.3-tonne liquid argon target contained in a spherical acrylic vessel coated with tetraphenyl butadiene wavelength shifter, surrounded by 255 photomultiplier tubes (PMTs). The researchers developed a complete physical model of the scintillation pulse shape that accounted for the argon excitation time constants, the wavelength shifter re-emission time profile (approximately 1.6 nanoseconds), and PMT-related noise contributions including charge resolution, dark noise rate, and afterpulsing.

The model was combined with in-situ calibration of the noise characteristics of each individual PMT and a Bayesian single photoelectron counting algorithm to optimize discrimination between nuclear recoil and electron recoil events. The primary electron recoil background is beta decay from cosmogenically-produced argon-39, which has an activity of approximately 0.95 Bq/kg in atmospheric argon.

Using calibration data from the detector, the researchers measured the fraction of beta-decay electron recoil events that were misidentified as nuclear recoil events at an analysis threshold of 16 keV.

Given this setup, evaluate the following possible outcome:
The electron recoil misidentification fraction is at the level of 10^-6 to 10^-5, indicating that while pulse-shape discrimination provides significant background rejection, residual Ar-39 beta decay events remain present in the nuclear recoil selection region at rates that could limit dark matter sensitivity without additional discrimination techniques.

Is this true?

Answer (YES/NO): NO